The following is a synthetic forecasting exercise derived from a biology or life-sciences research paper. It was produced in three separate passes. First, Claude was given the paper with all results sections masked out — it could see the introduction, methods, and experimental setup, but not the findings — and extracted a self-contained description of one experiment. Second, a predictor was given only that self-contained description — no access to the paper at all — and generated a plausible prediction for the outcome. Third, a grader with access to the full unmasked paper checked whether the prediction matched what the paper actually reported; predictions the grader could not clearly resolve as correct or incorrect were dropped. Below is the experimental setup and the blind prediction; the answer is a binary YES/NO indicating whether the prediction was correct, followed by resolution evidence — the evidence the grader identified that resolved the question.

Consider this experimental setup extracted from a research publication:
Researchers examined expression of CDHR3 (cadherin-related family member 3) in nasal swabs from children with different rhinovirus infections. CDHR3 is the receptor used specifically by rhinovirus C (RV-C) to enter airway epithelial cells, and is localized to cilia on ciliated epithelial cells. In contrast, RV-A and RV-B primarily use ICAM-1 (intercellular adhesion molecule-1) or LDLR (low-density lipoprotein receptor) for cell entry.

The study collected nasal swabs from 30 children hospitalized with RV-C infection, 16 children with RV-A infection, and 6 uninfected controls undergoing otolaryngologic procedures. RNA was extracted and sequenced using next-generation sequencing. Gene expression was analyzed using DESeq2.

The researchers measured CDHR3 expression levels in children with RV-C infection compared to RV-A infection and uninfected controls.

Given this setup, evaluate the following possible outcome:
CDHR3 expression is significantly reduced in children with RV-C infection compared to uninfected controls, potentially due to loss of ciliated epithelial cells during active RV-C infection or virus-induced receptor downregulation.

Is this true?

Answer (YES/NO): YES